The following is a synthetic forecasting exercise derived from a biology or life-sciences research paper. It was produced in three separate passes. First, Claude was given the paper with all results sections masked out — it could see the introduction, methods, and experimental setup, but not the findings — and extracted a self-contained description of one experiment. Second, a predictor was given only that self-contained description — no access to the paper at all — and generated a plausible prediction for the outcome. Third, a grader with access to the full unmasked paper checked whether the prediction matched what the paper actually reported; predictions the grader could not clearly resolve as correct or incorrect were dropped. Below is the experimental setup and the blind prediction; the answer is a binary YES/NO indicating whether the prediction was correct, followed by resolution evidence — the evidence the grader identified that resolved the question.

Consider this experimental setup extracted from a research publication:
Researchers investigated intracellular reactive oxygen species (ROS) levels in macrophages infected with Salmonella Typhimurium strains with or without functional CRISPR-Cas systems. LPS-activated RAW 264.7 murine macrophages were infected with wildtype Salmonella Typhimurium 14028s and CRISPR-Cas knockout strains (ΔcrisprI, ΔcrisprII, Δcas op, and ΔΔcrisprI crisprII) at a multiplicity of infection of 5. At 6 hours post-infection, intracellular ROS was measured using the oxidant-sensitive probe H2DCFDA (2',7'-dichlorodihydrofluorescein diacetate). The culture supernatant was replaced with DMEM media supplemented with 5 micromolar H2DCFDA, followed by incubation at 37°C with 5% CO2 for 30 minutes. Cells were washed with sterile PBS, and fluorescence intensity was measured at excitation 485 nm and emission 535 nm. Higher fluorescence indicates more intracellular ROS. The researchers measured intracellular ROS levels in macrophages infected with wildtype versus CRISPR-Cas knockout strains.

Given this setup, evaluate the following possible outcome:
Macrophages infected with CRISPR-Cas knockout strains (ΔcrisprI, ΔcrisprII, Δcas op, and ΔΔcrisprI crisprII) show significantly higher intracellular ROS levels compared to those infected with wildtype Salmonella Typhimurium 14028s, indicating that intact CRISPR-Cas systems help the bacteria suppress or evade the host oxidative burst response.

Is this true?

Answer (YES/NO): NO